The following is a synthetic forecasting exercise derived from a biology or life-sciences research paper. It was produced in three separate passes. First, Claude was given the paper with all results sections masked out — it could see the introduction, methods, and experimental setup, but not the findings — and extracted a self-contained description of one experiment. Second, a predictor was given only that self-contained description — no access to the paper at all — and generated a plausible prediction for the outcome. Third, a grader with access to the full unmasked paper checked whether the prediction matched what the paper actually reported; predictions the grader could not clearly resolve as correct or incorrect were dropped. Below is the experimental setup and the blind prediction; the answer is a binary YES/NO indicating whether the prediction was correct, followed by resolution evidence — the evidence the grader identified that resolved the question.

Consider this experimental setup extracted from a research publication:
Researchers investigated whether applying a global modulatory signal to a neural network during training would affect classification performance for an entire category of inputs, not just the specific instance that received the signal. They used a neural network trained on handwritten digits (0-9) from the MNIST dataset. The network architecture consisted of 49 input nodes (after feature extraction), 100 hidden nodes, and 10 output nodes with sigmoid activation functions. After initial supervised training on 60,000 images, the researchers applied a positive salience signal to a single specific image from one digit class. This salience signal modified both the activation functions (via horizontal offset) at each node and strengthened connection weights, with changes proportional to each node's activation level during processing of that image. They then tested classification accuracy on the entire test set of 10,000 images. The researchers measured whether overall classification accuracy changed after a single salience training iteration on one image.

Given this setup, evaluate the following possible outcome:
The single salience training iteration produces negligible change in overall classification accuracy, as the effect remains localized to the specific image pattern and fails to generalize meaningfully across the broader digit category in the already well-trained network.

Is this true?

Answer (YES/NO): NO